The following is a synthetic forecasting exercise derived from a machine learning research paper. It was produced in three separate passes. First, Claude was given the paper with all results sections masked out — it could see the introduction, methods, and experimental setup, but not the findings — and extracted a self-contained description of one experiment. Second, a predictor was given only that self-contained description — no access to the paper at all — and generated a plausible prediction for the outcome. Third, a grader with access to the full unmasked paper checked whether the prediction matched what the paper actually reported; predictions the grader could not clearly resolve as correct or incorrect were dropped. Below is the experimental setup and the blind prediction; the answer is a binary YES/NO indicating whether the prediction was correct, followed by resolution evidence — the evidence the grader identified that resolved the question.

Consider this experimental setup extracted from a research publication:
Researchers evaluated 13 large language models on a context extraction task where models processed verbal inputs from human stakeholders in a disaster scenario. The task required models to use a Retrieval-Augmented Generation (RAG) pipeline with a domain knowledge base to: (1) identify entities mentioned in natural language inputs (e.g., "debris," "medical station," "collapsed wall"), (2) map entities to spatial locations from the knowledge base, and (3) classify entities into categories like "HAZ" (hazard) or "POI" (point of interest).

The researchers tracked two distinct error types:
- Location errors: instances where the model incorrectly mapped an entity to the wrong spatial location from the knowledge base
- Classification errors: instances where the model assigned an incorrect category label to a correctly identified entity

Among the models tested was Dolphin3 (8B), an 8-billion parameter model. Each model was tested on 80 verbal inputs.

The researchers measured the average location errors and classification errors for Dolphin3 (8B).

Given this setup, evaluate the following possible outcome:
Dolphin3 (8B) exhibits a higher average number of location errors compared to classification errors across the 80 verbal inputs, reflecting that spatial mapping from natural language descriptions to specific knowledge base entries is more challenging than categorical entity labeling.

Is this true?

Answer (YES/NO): NO